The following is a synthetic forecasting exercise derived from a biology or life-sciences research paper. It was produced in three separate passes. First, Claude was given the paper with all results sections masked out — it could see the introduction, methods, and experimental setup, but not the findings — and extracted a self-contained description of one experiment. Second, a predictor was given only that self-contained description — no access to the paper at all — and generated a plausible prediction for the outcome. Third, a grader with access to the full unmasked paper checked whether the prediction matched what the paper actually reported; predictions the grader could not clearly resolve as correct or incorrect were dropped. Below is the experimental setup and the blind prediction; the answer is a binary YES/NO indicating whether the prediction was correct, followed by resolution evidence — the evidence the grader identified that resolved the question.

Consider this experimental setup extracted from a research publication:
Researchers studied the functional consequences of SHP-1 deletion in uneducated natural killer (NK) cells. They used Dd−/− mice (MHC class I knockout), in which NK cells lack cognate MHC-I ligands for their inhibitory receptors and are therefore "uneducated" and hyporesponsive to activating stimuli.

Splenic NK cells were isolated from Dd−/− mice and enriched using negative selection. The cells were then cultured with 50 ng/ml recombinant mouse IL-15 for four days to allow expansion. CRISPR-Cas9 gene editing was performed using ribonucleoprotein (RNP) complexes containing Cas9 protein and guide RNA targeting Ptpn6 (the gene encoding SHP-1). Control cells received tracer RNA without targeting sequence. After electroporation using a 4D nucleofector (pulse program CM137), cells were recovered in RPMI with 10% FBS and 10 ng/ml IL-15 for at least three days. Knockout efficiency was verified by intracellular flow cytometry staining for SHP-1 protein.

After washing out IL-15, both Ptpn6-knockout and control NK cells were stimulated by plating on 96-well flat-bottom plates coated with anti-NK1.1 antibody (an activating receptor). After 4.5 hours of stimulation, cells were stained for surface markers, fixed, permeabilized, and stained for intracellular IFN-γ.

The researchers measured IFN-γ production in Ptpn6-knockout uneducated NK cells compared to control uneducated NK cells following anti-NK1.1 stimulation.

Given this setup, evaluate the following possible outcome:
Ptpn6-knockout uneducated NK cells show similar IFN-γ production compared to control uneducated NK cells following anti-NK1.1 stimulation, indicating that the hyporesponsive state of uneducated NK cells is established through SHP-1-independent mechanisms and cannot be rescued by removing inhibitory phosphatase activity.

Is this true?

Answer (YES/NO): NO